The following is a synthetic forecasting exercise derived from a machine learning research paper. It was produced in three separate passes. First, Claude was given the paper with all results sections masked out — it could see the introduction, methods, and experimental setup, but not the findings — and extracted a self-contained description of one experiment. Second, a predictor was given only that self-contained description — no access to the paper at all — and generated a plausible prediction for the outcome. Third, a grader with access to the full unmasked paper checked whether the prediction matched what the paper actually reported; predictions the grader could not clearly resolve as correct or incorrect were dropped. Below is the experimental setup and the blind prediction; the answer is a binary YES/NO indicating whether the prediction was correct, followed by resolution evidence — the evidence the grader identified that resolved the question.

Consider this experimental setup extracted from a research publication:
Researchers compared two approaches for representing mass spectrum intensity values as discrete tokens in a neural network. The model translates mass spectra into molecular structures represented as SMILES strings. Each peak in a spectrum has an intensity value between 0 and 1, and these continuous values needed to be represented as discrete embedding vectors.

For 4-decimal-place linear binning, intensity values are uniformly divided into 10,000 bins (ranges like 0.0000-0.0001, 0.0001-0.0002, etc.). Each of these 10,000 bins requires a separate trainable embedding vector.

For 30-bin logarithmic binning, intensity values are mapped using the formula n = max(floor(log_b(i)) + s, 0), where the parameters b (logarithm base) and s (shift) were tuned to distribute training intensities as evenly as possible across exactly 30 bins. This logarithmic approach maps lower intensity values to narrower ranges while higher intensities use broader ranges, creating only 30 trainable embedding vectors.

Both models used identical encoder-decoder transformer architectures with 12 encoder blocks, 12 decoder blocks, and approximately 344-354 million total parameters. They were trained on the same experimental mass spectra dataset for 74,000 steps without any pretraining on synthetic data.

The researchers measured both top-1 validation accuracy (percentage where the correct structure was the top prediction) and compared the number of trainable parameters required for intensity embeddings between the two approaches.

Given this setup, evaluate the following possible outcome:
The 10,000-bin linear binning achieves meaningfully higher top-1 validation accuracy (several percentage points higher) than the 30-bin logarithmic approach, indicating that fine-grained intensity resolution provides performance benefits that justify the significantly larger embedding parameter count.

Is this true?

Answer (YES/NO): NO